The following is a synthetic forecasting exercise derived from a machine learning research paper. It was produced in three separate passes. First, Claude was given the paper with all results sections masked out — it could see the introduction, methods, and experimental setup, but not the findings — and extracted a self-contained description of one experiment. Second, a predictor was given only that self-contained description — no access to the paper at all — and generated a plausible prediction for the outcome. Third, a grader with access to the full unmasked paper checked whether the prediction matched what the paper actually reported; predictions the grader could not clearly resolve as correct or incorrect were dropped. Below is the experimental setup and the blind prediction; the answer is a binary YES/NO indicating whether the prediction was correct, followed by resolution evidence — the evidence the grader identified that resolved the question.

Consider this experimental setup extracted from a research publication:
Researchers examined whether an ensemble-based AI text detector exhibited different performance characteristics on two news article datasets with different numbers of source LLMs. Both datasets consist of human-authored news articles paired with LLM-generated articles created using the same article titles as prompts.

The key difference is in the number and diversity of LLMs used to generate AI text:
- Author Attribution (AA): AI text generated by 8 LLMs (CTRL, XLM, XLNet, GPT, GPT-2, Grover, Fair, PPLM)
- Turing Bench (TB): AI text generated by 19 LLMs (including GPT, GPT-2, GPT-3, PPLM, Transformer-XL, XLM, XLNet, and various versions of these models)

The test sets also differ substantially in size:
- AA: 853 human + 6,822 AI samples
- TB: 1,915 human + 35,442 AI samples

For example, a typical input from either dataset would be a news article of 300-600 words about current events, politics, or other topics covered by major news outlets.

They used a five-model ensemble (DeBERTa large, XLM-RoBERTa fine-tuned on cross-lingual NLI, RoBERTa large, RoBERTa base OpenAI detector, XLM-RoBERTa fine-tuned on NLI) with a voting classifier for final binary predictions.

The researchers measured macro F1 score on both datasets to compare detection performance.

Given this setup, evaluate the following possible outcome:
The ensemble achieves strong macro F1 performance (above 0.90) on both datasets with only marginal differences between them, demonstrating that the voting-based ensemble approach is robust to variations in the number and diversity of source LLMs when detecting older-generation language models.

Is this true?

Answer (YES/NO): YES